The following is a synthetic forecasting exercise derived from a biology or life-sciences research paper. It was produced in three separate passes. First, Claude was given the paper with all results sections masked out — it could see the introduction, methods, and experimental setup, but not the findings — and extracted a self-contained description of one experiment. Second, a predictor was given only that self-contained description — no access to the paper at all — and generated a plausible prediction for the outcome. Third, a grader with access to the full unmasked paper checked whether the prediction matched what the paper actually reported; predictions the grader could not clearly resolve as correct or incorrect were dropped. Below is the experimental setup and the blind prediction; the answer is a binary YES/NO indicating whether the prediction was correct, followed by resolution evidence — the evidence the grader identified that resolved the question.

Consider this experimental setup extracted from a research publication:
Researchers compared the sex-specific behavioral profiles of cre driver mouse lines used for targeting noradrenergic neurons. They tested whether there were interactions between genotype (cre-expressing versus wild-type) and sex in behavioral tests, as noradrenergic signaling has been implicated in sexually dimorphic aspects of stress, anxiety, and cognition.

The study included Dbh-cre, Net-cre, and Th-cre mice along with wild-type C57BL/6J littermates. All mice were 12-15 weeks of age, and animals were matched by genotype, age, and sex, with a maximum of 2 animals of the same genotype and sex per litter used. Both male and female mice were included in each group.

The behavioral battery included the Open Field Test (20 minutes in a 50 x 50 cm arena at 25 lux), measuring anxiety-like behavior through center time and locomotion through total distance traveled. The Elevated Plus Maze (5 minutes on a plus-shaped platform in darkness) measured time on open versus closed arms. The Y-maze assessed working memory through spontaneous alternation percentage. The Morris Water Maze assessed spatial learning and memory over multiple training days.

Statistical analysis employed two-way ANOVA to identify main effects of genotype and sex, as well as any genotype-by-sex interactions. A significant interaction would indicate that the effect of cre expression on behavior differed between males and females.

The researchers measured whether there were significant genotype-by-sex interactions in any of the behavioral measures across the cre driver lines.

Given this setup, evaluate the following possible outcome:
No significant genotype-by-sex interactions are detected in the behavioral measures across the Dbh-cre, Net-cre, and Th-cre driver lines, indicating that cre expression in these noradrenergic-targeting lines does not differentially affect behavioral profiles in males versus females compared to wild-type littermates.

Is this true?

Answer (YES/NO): YES